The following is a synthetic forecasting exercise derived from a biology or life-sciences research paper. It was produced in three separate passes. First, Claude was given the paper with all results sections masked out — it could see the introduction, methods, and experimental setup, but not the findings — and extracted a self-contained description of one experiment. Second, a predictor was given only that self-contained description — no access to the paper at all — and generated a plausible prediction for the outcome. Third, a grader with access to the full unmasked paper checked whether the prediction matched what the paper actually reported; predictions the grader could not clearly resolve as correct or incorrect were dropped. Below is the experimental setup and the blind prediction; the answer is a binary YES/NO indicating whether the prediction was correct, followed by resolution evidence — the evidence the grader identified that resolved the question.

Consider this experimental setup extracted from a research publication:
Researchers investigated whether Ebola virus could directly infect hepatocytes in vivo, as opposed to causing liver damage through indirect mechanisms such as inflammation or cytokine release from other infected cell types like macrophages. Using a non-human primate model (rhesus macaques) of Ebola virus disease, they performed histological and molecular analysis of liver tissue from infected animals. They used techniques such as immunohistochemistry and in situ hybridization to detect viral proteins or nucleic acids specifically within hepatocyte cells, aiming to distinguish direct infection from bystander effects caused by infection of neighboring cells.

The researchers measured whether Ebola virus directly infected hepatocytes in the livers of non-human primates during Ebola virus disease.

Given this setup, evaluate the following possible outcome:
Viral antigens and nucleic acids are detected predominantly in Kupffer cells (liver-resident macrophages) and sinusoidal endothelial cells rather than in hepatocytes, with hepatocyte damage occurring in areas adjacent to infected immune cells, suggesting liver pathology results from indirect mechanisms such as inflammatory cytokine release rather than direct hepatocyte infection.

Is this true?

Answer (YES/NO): NO